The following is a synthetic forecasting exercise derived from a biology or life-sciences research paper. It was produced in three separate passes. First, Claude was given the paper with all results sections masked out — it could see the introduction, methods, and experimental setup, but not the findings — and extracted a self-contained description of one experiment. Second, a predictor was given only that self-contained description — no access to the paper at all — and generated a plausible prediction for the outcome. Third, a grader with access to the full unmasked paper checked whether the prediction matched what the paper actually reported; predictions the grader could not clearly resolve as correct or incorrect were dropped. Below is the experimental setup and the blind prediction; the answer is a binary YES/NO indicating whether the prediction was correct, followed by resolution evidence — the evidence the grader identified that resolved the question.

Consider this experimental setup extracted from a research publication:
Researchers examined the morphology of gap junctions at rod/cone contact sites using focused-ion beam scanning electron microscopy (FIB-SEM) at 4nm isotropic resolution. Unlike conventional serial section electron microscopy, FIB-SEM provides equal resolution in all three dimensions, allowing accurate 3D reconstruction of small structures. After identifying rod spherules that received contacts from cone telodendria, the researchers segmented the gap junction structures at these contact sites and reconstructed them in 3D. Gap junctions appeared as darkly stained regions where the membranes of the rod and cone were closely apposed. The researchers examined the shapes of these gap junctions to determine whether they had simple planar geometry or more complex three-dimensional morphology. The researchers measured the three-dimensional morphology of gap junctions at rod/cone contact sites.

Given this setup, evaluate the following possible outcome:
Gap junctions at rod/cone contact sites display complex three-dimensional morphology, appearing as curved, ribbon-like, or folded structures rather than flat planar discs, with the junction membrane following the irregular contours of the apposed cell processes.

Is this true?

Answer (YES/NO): YES